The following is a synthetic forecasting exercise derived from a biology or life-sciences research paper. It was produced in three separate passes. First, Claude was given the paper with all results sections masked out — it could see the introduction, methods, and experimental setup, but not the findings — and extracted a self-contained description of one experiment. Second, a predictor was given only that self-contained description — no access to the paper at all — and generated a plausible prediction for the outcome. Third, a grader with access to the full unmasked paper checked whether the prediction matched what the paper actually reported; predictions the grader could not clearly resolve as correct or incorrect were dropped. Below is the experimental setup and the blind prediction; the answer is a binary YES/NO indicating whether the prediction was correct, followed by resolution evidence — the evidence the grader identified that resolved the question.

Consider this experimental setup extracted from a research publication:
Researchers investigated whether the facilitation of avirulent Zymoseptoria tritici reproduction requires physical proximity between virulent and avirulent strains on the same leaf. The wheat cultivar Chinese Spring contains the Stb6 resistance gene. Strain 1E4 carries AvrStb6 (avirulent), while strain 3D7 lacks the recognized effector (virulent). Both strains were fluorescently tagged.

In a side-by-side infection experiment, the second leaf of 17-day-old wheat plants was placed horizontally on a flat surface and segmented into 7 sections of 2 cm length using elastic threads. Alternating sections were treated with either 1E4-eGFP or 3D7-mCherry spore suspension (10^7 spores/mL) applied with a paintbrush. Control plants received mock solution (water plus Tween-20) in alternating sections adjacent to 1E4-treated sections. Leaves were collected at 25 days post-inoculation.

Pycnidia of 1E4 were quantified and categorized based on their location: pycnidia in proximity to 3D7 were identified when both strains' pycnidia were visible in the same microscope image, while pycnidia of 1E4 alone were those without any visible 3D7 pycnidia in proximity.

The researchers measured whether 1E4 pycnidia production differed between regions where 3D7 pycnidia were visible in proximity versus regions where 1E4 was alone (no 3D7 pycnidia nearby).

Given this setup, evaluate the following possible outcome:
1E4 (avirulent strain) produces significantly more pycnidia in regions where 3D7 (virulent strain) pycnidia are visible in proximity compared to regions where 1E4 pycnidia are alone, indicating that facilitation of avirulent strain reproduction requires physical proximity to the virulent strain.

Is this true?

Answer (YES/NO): NO